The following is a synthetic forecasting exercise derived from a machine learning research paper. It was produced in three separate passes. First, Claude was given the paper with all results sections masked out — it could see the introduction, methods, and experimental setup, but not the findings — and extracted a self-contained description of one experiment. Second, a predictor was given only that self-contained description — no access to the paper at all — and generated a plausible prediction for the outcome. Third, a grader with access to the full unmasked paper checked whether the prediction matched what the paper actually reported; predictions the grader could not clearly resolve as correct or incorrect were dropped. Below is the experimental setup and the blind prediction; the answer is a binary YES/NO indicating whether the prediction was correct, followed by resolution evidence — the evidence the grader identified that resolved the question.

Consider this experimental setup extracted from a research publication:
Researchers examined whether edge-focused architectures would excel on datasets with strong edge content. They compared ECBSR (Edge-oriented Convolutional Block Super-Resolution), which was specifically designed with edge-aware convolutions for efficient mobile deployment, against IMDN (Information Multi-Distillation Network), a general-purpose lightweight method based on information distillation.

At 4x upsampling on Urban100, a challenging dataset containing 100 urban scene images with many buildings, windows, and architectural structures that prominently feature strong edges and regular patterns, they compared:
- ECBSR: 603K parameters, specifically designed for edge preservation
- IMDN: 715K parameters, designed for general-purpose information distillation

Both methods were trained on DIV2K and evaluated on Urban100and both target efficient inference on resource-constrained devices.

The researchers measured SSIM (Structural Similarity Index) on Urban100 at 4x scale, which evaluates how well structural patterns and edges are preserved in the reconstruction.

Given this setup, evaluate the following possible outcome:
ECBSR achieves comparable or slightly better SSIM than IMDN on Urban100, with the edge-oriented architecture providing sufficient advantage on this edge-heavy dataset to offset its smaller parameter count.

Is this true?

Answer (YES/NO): NO